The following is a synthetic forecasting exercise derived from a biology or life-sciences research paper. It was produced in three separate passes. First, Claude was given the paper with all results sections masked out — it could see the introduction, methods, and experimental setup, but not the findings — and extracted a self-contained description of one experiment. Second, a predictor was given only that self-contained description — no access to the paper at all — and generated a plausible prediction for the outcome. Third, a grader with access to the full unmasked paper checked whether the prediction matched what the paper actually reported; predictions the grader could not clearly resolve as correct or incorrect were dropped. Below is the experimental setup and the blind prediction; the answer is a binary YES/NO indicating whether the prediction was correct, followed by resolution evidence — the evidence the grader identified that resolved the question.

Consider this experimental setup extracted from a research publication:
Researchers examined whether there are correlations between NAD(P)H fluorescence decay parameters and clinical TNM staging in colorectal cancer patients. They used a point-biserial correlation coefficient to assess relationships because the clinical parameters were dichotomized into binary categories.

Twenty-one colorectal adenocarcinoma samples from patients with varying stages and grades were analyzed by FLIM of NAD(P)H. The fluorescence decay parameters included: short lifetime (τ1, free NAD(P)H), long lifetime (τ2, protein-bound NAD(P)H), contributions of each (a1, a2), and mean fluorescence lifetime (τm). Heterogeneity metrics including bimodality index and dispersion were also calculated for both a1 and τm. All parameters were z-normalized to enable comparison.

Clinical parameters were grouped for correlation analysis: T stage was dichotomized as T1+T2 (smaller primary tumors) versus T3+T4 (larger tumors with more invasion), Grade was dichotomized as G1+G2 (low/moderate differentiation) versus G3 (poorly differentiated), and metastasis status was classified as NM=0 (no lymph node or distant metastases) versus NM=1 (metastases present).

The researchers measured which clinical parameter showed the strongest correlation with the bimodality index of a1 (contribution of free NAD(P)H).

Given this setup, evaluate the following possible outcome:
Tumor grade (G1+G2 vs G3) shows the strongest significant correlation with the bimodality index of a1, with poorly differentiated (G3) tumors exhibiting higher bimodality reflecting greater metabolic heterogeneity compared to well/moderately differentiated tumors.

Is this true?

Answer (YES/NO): NO